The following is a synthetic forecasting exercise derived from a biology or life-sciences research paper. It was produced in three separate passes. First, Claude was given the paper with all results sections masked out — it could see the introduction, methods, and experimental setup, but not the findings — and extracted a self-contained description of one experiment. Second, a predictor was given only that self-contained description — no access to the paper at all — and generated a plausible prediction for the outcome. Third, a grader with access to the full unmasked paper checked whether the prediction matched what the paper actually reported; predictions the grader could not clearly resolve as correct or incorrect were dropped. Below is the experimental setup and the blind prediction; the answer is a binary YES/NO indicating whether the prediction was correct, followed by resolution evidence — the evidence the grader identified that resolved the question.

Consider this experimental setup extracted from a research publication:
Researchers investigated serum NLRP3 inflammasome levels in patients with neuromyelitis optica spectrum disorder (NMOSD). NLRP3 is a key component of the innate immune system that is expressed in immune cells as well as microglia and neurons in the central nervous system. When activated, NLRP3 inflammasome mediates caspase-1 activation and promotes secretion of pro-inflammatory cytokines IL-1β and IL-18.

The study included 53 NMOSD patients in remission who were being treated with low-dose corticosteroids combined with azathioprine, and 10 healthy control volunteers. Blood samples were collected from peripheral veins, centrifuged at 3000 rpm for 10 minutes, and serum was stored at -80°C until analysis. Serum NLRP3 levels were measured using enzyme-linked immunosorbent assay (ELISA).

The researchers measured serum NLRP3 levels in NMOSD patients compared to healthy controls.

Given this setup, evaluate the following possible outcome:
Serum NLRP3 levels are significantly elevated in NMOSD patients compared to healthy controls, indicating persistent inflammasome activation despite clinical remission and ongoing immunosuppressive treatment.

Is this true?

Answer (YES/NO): YES